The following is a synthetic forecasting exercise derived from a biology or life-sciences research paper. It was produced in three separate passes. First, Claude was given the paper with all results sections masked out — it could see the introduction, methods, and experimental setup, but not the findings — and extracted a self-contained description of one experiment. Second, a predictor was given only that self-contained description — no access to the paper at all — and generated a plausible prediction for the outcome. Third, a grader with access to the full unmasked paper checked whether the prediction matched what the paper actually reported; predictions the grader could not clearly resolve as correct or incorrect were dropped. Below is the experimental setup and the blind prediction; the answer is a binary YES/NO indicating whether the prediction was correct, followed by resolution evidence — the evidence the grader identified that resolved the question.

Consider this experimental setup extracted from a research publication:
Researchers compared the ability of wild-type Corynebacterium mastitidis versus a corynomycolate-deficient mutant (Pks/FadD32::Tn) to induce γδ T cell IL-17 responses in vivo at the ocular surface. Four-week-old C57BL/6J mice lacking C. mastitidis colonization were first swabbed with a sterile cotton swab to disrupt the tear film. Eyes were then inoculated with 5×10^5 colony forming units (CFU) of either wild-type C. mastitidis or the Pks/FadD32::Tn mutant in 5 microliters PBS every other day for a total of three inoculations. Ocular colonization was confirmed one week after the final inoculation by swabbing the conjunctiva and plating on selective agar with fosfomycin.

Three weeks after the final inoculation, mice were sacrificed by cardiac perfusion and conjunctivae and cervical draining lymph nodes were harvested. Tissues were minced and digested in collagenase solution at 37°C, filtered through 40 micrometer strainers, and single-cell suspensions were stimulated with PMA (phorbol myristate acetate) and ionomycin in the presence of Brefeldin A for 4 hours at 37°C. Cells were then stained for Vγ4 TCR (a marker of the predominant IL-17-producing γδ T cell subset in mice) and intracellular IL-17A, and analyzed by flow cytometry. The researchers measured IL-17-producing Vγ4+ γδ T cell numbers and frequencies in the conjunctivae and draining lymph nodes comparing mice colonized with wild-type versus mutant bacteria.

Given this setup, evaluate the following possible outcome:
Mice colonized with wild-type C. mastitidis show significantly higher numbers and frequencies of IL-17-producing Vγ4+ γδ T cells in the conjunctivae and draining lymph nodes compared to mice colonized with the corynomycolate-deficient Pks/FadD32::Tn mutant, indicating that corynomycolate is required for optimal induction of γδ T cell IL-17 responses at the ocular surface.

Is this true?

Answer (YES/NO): YES